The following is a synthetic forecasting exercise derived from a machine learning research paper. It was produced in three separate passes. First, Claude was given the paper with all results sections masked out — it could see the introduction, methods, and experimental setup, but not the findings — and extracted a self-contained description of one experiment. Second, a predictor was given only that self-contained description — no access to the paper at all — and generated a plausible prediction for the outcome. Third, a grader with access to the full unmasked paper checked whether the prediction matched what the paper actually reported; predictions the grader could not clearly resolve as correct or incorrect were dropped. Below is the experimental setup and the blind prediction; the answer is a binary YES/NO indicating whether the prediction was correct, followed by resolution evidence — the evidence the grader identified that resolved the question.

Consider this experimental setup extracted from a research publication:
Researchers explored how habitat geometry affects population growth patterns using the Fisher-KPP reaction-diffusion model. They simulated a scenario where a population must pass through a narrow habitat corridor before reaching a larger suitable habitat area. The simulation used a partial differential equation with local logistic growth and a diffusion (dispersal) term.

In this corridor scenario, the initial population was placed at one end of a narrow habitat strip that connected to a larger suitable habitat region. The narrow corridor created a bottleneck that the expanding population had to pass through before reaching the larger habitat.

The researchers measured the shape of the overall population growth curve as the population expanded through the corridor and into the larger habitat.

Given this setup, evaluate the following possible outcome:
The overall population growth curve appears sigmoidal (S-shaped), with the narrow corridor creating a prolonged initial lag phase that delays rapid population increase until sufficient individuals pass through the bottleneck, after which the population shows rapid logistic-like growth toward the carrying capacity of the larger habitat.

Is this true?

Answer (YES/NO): NO